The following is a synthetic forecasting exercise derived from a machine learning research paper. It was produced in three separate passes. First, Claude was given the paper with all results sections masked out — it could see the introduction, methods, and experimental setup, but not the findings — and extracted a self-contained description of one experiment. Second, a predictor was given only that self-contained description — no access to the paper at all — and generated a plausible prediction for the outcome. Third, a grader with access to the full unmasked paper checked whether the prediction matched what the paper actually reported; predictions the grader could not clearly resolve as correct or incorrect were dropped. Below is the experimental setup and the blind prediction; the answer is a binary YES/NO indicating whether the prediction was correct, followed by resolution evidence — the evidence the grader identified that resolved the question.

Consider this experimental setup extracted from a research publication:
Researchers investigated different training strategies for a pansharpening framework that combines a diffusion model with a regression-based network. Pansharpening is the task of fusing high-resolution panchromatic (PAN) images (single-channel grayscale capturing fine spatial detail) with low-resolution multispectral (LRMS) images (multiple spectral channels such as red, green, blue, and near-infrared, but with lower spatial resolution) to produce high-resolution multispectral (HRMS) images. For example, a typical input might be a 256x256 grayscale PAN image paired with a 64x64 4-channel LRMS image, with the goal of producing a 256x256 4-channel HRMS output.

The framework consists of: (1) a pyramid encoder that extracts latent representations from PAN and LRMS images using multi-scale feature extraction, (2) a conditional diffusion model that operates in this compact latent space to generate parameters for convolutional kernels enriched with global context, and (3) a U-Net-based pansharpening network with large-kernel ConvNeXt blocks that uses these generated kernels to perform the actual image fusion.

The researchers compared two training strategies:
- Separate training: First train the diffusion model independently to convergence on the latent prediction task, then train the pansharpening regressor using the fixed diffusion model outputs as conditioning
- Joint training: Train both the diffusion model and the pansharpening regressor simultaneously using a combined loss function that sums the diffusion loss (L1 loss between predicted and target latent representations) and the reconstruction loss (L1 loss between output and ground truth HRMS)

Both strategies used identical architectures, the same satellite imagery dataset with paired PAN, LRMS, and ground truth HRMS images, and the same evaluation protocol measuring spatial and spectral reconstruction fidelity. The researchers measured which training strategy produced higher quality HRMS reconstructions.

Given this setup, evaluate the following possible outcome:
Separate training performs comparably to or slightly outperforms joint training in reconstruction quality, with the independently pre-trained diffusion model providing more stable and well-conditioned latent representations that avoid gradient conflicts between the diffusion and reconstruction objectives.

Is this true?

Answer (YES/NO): NO